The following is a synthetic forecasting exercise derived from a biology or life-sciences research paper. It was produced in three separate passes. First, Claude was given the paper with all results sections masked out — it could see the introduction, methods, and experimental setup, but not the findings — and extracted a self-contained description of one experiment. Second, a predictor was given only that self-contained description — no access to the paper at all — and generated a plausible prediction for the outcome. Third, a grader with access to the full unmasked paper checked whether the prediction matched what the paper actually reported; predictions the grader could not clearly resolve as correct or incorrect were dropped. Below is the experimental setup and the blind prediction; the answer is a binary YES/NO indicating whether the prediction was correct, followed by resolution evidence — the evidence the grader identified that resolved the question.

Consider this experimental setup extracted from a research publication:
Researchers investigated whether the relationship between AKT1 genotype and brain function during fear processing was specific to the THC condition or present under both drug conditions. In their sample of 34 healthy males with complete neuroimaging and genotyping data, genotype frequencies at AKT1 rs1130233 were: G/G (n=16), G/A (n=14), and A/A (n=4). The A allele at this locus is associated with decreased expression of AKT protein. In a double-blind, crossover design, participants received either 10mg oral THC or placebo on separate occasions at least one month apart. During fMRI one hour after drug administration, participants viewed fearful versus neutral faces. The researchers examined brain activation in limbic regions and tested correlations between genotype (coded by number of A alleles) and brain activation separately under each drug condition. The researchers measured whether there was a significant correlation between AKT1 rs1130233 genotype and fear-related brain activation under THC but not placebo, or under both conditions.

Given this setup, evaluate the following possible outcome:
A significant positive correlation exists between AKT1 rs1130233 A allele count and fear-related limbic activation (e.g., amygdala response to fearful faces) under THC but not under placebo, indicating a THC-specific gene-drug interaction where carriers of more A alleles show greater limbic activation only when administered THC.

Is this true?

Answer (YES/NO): YES